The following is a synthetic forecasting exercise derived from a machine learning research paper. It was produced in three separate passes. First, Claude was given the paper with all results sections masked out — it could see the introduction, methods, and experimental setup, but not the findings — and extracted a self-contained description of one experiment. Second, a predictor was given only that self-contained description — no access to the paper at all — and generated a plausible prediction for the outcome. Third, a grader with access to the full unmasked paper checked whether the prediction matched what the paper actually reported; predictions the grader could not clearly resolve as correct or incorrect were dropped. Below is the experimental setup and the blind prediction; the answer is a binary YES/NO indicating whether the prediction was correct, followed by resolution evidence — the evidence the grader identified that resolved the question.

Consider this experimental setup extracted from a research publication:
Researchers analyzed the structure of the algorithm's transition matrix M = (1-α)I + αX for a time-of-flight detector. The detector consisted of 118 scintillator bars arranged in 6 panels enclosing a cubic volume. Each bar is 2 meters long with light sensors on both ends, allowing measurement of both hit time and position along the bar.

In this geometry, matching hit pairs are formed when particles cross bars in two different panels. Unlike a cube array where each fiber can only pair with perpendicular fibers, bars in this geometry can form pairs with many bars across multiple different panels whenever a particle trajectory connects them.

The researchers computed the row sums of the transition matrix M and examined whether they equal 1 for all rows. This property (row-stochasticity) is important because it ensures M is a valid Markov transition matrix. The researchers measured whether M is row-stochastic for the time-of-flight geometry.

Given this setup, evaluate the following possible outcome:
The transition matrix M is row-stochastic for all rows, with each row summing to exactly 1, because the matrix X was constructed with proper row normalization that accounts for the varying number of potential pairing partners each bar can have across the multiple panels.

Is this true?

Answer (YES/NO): YES